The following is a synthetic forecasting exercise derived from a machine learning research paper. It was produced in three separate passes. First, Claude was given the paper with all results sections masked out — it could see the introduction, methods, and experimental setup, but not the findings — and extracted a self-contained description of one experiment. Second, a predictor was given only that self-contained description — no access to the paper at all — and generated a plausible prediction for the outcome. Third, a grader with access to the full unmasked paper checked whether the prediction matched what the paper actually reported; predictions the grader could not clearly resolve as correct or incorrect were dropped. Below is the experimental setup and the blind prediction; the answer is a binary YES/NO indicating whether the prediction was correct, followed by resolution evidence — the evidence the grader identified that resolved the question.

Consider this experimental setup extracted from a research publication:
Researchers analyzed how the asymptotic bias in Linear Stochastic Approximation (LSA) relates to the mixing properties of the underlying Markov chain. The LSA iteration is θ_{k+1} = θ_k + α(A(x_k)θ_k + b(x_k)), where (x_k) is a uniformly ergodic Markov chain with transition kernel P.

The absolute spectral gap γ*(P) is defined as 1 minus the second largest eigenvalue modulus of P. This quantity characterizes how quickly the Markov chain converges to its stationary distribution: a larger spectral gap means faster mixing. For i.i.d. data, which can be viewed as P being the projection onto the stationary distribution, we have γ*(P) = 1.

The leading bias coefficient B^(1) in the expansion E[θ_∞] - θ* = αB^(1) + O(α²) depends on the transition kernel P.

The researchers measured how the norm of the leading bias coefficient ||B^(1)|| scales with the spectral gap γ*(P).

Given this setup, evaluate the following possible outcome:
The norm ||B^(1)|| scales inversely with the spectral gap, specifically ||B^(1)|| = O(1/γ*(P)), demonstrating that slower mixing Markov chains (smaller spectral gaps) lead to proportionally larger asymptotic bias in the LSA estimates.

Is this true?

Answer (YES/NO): NO